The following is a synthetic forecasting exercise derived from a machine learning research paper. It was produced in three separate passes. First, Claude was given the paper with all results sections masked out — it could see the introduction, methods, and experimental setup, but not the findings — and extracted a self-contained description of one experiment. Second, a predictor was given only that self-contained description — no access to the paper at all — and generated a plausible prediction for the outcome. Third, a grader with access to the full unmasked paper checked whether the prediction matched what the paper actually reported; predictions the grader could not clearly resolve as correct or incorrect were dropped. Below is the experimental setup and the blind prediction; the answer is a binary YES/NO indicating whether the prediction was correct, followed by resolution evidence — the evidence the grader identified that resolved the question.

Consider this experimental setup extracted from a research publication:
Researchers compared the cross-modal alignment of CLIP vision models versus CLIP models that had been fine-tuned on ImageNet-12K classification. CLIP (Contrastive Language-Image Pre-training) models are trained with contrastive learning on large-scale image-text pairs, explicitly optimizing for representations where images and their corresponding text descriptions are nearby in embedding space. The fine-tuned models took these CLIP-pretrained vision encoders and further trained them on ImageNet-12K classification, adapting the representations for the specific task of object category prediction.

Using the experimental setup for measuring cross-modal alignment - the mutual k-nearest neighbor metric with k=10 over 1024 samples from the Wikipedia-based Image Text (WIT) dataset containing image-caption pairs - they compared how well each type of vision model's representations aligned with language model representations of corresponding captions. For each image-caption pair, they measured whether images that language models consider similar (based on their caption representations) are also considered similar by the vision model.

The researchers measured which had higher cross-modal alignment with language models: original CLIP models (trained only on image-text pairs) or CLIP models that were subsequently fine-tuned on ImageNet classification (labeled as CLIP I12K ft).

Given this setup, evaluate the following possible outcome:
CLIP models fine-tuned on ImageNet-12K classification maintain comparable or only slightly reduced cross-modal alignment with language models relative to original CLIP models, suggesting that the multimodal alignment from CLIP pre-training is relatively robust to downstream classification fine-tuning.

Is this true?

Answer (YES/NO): NO